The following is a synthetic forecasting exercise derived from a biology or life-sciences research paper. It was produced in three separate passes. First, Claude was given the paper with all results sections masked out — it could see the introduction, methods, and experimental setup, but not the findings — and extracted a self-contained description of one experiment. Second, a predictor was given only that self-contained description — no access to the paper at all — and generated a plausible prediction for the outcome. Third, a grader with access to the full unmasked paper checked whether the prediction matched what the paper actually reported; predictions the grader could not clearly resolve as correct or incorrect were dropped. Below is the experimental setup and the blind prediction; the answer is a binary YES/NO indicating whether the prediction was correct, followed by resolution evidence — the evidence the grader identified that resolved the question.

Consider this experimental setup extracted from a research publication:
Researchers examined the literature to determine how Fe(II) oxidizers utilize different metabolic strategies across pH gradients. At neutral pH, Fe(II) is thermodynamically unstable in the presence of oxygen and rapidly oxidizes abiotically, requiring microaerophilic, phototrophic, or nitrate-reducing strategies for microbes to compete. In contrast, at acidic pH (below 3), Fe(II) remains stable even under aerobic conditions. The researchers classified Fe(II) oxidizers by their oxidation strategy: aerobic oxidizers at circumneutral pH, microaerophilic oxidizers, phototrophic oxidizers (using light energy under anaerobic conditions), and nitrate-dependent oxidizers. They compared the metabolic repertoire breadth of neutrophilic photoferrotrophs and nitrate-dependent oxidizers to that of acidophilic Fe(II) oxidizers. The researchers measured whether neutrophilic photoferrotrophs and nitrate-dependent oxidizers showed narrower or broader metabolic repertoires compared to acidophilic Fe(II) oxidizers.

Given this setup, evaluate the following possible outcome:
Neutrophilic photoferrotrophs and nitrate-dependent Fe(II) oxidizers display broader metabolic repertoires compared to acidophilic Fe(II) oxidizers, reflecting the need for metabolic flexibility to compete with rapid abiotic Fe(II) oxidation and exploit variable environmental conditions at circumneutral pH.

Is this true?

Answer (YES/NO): NO